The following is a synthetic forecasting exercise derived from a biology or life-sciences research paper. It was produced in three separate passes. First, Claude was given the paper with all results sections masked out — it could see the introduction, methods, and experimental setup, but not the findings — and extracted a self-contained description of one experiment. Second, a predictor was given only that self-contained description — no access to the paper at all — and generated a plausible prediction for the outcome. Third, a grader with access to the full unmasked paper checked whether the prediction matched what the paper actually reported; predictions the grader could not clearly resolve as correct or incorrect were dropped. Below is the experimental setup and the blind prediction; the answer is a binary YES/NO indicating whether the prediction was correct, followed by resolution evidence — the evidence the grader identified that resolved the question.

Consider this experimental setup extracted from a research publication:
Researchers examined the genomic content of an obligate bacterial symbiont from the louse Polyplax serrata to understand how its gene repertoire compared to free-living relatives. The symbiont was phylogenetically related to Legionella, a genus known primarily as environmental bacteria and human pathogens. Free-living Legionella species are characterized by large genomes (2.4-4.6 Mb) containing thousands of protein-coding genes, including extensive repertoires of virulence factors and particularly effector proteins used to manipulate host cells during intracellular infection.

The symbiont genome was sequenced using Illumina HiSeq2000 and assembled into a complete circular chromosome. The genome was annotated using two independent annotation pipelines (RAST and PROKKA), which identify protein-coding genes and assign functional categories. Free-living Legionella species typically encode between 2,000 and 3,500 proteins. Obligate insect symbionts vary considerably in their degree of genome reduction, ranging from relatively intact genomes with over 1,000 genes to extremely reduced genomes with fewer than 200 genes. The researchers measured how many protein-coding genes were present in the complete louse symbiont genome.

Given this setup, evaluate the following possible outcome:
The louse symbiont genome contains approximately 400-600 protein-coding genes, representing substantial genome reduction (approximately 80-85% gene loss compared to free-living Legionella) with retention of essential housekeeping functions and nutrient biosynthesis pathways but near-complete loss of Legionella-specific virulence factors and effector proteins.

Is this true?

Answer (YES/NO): YES